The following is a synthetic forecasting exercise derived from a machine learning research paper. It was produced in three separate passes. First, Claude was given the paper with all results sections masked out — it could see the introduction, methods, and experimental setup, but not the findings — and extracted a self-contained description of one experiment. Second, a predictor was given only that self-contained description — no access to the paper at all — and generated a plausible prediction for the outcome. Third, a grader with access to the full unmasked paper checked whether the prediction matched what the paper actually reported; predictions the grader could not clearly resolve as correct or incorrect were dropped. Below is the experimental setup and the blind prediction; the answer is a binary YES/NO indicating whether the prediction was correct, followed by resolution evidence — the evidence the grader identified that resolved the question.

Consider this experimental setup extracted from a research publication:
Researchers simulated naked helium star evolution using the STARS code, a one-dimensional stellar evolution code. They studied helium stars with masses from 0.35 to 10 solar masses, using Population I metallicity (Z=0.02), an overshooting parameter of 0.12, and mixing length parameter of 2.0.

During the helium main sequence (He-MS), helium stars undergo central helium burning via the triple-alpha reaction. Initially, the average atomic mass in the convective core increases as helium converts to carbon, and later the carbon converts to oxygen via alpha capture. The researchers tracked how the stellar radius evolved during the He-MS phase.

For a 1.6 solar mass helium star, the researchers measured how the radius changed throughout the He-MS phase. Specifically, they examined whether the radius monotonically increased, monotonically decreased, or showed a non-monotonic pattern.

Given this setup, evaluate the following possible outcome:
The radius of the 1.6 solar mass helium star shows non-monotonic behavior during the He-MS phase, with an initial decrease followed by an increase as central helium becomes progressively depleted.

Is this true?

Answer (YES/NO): NO